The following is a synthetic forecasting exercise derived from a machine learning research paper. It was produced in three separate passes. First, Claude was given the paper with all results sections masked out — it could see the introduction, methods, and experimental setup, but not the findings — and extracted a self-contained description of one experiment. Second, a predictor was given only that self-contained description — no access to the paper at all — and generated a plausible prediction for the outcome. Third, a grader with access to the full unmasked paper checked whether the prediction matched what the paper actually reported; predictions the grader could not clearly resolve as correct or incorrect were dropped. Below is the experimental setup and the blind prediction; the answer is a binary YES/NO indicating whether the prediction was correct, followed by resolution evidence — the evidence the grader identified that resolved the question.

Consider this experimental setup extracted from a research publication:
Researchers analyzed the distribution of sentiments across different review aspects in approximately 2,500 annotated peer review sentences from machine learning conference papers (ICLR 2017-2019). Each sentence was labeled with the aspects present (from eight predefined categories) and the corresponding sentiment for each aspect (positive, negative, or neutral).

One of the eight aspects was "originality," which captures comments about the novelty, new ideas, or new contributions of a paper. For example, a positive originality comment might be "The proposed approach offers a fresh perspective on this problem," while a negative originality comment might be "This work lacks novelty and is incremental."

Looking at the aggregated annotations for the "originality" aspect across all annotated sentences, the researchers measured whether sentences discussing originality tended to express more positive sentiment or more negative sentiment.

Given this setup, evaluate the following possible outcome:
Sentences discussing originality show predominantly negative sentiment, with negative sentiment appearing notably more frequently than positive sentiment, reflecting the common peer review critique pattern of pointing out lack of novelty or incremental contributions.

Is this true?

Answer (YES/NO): NO